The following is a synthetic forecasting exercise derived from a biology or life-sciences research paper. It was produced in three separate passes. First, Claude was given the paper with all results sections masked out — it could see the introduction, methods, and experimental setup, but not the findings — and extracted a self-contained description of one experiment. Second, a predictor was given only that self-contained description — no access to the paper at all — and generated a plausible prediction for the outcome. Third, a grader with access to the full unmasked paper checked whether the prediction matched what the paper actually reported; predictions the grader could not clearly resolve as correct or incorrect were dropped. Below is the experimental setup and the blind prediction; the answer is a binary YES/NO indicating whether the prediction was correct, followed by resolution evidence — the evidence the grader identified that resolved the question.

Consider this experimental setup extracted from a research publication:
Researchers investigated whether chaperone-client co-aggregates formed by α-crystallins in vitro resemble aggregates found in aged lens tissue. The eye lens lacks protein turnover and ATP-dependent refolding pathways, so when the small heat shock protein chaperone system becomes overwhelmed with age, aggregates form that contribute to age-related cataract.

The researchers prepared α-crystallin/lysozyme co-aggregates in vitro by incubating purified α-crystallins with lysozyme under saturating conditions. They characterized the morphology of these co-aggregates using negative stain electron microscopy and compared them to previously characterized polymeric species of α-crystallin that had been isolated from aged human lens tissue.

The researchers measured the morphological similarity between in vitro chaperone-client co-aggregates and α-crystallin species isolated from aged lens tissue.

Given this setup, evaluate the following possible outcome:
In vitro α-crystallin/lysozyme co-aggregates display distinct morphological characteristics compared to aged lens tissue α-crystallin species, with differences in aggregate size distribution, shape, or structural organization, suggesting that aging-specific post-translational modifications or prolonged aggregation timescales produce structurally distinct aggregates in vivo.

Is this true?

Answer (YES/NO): NO